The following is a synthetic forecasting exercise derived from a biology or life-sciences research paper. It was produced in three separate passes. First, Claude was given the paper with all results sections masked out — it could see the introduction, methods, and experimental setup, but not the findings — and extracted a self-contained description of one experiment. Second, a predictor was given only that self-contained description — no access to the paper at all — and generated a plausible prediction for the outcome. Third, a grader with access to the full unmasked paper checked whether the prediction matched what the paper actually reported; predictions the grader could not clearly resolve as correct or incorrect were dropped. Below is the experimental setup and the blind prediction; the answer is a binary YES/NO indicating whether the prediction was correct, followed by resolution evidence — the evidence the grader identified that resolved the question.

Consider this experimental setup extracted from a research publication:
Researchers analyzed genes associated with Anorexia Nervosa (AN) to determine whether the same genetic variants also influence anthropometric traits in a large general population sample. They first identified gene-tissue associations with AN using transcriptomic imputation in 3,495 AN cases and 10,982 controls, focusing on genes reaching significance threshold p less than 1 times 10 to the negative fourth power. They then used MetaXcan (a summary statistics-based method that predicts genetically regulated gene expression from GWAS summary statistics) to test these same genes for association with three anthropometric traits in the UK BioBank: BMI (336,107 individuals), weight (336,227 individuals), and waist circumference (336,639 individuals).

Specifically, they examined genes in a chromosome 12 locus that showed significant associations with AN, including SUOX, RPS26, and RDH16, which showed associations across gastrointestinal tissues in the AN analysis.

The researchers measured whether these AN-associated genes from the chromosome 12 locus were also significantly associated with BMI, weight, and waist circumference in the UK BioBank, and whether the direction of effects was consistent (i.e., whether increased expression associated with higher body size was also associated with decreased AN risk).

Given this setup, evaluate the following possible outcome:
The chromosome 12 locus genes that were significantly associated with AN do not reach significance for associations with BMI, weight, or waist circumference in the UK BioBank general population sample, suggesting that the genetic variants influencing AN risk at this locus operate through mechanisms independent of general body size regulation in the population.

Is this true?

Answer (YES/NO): NO